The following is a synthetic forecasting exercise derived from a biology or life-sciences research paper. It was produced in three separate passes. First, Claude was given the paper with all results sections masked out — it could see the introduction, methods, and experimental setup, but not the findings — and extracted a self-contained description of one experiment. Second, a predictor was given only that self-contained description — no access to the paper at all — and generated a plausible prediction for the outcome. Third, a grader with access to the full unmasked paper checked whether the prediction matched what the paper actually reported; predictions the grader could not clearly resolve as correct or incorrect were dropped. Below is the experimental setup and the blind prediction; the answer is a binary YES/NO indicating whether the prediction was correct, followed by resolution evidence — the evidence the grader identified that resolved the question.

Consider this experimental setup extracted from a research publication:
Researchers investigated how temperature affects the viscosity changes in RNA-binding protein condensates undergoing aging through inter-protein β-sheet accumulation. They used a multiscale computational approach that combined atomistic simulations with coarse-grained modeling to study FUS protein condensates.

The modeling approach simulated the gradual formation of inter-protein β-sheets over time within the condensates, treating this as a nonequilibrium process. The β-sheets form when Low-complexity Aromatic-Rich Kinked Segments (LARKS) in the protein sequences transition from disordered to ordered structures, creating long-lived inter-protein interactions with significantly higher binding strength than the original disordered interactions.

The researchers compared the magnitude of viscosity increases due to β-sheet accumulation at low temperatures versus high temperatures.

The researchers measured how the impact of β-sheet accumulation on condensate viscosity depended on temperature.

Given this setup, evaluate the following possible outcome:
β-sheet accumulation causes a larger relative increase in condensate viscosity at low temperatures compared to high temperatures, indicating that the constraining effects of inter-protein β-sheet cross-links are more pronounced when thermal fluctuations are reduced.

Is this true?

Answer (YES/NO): YES